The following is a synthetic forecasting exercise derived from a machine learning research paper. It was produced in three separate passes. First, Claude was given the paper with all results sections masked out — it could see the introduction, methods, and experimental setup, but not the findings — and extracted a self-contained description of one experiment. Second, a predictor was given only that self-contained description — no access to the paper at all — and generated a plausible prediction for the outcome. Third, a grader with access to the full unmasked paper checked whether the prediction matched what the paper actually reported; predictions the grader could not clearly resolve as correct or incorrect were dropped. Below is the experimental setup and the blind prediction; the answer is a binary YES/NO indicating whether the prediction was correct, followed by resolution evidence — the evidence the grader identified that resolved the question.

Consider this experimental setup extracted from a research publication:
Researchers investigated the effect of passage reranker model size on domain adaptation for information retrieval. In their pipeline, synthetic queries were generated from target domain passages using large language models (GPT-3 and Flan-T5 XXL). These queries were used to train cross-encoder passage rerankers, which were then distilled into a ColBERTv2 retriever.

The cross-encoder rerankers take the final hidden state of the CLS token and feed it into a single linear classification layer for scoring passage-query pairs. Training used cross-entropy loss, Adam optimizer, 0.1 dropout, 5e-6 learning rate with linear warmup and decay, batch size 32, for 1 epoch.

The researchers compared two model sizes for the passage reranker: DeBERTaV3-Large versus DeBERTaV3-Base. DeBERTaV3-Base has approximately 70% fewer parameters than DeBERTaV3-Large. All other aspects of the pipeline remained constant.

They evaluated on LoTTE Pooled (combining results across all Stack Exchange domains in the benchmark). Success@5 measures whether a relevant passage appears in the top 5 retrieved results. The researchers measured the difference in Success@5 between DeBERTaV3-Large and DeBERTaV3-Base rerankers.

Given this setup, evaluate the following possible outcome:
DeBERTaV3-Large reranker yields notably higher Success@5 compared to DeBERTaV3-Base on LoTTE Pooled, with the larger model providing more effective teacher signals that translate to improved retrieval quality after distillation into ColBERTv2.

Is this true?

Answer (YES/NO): YES